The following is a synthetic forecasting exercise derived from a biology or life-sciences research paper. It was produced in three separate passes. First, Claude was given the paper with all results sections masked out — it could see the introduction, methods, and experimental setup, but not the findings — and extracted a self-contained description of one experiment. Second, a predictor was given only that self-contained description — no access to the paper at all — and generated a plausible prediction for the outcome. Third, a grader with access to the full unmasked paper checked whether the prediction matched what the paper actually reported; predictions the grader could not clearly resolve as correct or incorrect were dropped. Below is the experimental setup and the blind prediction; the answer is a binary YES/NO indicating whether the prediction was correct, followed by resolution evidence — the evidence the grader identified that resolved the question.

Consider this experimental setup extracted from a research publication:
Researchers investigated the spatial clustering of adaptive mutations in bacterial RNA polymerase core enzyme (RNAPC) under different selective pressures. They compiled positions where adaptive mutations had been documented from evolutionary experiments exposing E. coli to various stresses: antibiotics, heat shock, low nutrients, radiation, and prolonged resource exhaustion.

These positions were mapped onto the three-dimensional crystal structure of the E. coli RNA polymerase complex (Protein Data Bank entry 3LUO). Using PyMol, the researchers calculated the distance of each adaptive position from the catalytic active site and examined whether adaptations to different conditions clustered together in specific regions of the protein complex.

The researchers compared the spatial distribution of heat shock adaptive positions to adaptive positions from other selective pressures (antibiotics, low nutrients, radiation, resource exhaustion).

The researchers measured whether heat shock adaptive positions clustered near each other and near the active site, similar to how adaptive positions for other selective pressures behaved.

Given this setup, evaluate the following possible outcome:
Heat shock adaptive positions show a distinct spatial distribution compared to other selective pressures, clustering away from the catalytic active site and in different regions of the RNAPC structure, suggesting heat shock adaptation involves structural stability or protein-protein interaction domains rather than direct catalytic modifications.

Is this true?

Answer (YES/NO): NO